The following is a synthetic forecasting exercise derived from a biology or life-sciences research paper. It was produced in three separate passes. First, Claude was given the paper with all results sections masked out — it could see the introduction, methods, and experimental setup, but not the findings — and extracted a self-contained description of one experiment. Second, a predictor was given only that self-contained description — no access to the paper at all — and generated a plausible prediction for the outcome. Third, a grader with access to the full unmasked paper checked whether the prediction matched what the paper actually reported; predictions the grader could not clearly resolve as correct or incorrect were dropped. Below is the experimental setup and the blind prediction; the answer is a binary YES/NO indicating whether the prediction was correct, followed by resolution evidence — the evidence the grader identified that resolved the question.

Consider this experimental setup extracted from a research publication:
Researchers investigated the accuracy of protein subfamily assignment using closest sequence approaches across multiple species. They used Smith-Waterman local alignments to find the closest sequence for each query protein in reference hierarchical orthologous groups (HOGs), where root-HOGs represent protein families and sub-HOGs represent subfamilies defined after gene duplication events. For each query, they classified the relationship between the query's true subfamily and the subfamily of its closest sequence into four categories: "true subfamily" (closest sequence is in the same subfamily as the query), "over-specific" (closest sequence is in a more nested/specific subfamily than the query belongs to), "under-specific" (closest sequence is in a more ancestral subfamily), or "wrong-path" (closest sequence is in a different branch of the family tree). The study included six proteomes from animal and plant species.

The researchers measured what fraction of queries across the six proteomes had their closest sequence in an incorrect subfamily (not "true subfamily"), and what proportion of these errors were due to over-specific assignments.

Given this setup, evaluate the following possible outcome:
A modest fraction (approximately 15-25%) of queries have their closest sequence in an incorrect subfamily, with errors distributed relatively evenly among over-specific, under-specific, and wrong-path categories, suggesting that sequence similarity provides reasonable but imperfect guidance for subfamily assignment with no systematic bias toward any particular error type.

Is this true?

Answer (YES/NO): NO